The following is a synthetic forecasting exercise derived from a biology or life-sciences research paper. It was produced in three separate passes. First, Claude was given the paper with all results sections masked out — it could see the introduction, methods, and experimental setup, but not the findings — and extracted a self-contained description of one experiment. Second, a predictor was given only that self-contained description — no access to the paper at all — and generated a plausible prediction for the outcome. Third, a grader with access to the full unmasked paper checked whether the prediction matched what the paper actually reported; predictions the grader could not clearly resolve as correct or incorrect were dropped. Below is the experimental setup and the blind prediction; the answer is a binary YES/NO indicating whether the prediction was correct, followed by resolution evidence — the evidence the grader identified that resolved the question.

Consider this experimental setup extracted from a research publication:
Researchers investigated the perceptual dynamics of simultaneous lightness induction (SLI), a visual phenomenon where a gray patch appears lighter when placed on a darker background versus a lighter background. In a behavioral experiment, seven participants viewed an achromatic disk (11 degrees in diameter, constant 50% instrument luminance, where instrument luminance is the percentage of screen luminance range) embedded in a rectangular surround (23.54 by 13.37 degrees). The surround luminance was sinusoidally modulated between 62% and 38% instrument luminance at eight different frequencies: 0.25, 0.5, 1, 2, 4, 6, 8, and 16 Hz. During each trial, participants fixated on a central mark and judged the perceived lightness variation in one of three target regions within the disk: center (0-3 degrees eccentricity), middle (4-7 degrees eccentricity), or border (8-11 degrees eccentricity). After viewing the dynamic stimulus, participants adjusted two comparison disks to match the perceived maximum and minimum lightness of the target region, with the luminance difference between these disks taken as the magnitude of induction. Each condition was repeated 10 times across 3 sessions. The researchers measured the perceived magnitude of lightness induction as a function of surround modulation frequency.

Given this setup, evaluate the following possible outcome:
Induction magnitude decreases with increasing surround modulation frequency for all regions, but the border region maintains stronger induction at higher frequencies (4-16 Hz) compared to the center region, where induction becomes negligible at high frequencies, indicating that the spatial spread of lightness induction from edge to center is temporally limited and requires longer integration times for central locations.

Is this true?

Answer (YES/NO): YES